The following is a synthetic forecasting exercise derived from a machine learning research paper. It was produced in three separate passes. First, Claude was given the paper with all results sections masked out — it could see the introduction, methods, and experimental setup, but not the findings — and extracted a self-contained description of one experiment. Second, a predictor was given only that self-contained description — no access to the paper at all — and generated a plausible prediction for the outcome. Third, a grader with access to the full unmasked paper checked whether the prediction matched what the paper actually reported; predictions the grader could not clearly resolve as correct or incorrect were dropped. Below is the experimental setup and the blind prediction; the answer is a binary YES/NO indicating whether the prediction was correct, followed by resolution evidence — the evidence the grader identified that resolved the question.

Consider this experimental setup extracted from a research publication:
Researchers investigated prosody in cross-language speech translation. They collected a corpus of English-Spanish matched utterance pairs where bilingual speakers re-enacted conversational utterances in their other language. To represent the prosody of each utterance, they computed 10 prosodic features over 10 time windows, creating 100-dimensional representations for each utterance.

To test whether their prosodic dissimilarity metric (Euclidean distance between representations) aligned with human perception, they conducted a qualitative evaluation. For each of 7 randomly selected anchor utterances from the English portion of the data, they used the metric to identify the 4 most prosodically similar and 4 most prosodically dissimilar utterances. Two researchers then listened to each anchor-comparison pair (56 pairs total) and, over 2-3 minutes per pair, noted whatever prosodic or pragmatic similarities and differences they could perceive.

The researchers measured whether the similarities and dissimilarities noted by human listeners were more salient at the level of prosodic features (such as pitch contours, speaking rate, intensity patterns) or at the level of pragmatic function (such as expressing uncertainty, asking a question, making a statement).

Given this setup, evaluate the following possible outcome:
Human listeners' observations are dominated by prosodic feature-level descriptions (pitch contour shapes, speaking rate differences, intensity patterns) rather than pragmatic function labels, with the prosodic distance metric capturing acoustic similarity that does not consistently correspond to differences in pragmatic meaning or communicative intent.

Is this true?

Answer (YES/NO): NO